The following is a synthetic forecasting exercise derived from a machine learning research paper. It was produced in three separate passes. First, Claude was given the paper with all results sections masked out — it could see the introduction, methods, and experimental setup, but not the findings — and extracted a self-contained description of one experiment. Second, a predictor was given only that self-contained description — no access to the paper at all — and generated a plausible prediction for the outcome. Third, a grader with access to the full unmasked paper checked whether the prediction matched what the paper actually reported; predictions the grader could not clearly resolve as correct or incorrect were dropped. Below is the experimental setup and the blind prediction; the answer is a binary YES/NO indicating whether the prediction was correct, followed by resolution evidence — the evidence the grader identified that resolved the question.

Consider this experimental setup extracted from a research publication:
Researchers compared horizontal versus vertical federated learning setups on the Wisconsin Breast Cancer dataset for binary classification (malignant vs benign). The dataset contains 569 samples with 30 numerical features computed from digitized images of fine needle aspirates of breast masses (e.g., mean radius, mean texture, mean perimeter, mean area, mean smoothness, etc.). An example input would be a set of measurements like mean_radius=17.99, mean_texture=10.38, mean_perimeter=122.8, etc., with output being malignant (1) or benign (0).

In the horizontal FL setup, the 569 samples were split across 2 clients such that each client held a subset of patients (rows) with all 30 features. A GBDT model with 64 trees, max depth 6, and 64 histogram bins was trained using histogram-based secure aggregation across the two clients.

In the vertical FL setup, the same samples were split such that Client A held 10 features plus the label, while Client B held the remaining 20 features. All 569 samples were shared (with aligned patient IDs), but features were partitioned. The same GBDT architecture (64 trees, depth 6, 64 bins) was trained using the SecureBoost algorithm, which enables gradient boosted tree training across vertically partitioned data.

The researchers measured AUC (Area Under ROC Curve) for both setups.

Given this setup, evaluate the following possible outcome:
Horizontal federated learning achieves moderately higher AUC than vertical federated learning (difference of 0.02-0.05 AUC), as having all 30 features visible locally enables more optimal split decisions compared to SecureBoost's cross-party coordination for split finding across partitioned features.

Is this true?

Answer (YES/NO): NO